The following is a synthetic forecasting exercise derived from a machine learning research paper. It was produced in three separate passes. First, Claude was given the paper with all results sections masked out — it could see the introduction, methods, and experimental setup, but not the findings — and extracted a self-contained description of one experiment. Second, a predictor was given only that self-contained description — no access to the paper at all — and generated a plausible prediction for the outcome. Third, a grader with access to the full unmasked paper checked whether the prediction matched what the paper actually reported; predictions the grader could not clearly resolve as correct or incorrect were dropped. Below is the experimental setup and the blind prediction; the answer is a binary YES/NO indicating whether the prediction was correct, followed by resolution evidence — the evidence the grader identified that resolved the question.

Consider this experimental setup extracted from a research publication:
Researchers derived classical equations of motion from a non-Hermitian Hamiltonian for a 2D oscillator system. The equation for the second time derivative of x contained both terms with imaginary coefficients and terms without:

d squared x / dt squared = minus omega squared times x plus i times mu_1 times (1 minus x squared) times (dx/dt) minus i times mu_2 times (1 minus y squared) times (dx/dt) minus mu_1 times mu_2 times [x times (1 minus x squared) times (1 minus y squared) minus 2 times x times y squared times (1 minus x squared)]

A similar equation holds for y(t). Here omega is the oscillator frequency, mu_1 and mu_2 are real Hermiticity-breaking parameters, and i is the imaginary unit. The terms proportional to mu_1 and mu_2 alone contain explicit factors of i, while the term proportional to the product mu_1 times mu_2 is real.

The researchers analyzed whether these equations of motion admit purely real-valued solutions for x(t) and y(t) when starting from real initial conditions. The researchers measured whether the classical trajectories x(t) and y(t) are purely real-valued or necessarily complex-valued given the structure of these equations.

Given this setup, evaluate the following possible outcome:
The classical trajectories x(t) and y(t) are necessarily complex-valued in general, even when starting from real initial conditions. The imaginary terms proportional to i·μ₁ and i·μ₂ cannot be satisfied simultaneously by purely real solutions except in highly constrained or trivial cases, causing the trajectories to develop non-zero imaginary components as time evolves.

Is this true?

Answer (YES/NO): YES